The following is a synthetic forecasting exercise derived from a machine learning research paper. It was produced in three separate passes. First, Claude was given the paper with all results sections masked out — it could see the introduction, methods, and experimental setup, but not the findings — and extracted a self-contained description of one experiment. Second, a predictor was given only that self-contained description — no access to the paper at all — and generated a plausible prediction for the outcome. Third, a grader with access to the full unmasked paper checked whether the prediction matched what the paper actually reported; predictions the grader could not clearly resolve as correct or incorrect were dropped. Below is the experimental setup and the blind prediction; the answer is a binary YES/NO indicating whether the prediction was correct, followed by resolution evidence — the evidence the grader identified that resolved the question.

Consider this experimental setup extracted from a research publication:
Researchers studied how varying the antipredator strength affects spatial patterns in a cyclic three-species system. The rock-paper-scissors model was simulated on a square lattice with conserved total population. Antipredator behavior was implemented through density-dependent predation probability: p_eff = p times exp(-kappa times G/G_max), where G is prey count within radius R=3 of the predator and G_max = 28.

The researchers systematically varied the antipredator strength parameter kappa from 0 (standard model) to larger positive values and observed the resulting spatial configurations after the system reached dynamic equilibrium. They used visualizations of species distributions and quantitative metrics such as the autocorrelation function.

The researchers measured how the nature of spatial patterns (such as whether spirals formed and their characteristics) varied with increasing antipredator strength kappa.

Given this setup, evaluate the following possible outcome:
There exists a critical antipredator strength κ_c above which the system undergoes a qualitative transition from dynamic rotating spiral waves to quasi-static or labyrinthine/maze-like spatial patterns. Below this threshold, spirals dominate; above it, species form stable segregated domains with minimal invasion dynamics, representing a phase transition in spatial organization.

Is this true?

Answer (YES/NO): NO